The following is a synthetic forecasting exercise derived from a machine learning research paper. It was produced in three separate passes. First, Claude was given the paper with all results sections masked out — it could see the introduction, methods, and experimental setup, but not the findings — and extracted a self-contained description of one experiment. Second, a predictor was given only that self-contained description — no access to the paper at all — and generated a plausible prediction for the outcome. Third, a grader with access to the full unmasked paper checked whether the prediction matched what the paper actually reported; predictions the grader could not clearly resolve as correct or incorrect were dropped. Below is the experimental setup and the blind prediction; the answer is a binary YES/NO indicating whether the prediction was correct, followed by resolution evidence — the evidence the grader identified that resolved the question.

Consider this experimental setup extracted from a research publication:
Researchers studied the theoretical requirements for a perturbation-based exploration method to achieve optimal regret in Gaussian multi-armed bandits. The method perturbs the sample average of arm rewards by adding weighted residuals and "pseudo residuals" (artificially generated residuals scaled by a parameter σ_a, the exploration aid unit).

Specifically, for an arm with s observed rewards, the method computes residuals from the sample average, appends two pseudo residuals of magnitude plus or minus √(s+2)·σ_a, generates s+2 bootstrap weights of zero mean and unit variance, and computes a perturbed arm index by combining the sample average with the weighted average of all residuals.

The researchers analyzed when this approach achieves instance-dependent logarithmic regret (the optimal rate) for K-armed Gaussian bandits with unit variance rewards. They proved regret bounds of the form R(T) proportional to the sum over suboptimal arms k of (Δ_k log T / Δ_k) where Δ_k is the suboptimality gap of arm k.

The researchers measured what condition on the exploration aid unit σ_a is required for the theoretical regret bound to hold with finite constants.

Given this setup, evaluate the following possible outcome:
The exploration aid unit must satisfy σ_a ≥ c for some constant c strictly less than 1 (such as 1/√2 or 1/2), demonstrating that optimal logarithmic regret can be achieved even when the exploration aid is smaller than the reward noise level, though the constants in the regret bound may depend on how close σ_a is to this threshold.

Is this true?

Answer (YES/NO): NO